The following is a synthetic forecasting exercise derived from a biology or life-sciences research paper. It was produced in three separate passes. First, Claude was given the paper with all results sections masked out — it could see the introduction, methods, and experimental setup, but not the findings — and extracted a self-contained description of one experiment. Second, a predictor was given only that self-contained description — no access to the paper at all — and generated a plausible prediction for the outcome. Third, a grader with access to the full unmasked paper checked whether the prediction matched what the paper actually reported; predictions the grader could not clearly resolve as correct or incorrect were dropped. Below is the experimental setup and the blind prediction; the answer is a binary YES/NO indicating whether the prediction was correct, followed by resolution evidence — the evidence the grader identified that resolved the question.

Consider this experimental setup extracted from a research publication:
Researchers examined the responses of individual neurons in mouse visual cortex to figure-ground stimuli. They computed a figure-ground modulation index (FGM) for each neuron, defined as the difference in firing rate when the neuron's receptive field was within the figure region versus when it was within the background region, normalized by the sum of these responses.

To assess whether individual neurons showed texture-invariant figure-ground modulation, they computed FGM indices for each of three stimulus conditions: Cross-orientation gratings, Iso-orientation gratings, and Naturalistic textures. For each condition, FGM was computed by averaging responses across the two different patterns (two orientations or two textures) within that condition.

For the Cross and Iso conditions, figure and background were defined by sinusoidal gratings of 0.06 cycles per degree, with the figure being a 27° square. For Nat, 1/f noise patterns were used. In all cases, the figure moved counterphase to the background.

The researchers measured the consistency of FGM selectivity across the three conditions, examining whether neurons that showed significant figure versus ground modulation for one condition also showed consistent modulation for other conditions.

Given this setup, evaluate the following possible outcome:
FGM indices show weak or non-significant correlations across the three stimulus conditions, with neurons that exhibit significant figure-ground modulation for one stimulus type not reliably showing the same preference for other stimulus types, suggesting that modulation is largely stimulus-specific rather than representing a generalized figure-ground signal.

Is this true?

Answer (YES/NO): YES